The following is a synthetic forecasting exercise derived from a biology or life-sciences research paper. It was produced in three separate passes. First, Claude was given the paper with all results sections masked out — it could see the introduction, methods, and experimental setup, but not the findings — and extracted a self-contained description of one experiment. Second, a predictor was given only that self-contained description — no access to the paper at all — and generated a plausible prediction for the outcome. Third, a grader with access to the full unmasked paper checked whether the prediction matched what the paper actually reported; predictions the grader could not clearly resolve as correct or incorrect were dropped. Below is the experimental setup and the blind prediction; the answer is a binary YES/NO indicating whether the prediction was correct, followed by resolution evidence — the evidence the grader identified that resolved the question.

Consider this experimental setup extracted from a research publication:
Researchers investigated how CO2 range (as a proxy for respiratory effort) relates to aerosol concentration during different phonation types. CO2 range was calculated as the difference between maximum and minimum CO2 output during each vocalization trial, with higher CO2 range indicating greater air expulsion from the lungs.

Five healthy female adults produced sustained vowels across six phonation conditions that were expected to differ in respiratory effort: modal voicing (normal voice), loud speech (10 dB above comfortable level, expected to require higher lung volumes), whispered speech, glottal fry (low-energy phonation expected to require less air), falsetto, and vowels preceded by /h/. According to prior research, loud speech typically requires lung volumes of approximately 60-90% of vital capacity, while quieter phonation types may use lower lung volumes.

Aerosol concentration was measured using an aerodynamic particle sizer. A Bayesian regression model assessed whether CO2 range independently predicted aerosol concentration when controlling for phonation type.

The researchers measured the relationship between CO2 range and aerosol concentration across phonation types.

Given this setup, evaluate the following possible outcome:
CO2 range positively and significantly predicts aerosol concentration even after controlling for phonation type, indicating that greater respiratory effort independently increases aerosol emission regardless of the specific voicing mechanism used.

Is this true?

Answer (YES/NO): YES